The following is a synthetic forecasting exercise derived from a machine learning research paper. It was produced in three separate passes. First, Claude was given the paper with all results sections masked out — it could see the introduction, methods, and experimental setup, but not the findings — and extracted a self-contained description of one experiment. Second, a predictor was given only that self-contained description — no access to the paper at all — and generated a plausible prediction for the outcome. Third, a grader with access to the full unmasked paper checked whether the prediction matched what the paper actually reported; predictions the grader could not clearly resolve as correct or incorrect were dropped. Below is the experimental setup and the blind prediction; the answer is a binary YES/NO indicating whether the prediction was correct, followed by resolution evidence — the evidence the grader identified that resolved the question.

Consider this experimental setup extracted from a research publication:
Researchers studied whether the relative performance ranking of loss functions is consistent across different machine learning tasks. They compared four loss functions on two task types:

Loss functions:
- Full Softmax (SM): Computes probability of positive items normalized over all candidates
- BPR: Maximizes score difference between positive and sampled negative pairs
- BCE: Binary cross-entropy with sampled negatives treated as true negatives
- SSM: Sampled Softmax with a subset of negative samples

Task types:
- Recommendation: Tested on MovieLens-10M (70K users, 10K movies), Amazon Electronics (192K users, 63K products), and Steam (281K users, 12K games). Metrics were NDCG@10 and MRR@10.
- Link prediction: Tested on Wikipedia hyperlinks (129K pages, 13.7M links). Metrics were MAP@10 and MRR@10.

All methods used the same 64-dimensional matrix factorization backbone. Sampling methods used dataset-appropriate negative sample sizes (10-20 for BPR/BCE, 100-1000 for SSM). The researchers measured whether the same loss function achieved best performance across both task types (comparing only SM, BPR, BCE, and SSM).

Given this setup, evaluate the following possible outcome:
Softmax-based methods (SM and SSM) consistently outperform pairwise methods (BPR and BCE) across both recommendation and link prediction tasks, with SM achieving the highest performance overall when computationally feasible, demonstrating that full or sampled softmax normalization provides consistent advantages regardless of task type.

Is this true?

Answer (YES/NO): YES